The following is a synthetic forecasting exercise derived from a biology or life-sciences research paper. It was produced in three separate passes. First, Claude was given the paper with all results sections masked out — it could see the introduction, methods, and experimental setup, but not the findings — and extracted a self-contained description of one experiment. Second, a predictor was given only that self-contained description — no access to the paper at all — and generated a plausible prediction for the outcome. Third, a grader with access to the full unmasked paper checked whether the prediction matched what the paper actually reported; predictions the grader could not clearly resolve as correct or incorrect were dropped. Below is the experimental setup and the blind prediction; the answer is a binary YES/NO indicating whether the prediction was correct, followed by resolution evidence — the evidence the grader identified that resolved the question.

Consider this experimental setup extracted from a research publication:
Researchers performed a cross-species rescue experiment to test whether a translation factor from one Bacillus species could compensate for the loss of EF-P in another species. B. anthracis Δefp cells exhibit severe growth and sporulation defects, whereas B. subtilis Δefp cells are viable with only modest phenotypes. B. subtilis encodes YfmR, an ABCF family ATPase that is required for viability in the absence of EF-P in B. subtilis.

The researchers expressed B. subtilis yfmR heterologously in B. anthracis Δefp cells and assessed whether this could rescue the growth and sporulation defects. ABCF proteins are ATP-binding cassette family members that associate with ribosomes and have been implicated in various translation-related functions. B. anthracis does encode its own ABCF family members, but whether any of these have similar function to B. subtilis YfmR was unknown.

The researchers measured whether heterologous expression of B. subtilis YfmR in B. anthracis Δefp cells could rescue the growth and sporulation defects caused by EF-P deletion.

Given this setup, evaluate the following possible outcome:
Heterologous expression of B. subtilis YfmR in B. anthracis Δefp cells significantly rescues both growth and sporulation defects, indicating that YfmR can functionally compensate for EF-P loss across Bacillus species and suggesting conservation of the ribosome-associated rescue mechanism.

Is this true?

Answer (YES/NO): NO